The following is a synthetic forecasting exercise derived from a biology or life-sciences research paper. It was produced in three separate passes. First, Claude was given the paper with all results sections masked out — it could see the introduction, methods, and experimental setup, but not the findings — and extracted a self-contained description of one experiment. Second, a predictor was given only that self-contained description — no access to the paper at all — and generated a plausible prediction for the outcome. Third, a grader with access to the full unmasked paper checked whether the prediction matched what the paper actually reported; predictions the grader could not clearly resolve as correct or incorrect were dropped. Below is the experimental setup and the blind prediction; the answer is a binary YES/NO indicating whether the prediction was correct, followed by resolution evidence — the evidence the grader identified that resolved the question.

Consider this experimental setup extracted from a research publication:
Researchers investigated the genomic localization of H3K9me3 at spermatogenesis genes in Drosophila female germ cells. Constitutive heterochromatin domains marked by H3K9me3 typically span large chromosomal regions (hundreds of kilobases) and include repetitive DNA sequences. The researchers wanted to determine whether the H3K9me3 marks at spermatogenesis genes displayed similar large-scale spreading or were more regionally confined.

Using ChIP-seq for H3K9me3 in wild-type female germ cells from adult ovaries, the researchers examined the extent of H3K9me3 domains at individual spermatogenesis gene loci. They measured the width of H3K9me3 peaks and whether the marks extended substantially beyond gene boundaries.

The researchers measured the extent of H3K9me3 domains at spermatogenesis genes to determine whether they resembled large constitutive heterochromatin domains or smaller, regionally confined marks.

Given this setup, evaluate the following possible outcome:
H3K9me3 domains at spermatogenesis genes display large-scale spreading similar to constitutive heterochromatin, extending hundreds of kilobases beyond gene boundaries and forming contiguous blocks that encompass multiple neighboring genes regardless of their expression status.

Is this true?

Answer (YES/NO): NO